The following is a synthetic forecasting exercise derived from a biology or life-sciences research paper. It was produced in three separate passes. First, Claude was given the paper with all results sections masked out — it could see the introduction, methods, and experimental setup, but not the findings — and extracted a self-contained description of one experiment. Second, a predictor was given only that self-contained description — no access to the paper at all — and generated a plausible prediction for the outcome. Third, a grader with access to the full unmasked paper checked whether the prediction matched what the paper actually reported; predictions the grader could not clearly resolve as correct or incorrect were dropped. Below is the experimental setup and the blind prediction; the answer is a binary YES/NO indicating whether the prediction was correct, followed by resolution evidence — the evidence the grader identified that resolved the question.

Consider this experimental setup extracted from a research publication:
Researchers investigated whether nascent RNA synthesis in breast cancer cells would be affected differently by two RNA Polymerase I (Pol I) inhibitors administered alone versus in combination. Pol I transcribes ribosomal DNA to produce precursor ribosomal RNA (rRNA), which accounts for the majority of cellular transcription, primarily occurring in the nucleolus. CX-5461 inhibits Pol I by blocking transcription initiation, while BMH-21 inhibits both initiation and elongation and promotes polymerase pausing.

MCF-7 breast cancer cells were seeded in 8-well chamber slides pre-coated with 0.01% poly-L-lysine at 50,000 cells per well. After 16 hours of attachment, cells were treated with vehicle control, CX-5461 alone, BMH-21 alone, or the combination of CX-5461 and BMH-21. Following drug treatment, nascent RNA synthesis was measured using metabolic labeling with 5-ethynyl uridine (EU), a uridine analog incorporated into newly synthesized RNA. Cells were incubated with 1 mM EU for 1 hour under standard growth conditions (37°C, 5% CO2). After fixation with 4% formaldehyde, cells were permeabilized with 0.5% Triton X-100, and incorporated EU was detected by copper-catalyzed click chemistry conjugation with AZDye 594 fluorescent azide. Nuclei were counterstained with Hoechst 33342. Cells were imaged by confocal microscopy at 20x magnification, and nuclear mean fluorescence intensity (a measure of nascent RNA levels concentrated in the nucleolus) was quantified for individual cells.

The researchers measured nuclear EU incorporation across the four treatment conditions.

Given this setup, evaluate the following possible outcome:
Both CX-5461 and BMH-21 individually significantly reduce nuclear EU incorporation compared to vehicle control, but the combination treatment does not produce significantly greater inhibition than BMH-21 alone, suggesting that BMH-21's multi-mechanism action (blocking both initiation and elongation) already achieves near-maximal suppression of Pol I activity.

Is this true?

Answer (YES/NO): NO